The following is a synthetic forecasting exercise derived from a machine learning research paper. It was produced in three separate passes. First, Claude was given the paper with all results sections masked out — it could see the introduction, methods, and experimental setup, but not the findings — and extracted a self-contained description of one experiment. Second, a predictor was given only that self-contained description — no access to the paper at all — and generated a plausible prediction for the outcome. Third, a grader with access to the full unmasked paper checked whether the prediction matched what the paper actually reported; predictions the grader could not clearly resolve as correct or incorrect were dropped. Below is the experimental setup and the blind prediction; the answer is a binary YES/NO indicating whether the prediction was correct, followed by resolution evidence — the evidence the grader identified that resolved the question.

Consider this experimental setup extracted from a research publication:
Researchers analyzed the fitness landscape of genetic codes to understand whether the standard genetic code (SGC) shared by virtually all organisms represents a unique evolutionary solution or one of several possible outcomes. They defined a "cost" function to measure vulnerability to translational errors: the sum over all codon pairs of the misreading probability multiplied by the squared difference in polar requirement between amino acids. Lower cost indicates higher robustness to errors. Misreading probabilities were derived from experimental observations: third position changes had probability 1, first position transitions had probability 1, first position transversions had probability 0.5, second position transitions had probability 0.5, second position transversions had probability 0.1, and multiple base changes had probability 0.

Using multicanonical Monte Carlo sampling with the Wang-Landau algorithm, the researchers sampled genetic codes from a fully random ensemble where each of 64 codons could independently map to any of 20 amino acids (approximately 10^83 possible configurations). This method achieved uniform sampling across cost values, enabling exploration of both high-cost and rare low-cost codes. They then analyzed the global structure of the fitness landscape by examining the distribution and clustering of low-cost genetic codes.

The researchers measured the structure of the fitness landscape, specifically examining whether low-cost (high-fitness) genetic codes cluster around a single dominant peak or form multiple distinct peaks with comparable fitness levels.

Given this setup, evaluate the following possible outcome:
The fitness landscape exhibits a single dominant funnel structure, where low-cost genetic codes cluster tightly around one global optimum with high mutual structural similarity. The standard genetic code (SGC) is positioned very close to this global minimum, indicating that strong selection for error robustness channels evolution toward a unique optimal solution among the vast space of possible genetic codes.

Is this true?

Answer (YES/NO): NO